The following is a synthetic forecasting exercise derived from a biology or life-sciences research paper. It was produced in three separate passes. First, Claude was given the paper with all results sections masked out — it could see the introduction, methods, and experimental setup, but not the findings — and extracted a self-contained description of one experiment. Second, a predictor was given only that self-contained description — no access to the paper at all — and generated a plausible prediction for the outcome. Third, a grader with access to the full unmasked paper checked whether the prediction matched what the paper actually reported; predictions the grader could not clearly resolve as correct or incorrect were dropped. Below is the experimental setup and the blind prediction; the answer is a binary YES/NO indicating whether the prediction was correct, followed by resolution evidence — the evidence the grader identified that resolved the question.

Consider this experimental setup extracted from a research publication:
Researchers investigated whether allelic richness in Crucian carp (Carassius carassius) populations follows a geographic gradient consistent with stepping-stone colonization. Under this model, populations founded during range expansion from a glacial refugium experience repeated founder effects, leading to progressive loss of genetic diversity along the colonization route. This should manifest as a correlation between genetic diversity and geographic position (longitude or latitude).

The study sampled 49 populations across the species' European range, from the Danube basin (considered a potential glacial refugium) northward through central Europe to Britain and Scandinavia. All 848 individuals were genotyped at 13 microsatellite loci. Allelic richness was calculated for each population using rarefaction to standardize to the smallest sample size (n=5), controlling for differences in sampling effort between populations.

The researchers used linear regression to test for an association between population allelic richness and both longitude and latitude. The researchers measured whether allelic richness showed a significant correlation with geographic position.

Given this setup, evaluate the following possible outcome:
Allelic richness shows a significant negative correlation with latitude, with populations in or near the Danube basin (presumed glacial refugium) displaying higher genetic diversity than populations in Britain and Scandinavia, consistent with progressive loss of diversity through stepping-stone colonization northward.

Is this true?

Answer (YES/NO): NO